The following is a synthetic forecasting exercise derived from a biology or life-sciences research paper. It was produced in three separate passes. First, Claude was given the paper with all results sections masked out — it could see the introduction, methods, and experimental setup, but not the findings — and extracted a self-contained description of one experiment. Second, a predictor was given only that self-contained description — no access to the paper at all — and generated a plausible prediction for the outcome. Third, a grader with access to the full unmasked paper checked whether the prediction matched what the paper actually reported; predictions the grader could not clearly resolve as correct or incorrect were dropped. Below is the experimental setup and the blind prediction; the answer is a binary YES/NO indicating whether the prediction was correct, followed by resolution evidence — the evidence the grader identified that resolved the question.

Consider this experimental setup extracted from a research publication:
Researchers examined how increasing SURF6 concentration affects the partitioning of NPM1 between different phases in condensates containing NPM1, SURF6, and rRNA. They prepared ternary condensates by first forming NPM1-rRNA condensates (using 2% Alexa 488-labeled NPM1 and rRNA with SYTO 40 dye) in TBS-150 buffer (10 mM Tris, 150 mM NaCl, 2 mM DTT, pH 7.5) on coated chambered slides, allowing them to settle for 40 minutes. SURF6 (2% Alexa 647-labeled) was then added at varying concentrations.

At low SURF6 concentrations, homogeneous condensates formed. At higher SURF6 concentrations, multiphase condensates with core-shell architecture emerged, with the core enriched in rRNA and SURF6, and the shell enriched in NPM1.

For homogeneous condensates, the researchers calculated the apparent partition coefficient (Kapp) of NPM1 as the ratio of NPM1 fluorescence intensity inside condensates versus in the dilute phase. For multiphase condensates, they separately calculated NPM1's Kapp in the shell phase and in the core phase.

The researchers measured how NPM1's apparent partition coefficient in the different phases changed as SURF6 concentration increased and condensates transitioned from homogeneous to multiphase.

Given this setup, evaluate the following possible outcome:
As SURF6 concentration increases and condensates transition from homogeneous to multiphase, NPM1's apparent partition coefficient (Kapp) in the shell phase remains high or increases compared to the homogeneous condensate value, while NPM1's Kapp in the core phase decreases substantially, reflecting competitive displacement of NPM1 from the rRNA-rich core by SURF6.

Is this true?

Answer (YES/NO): NO